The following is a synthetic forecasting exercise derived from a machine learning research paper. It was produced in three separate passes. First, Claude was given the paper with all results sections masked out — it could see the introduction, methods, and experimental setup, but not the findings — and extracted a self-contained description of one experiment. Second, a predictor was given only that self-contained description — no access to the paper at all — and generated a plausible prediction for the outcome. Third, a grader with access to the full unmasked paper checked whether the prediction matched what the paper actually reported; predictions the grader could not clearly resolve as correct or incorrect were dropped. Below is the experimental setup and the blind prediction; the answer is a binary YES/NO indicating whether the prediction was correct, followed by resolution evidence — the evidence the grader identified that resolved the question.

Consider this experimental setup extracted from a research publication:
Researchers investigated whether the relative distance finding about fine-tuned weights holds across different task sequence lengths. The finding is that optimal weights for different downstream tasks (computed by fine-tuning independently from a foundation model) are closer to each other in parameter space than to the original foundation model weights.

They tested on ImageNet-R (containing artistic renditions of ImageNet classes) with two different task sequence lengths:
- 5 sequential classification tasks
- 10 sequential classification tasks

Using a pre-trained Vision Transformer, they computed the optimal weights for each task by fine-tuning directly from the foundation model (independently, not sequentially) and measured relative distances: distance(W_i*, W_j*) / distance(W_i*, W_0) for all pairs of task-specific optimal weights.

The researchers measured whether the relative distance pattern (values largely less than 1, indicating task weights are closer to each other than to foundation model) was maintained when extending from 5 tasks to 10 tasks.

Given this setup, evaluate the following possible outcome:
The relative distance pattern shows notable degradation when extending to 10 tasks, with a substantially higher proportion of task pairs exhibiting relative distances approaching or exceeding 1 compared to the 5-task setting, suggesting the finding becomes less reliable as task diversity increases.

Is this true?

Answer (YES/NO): NO